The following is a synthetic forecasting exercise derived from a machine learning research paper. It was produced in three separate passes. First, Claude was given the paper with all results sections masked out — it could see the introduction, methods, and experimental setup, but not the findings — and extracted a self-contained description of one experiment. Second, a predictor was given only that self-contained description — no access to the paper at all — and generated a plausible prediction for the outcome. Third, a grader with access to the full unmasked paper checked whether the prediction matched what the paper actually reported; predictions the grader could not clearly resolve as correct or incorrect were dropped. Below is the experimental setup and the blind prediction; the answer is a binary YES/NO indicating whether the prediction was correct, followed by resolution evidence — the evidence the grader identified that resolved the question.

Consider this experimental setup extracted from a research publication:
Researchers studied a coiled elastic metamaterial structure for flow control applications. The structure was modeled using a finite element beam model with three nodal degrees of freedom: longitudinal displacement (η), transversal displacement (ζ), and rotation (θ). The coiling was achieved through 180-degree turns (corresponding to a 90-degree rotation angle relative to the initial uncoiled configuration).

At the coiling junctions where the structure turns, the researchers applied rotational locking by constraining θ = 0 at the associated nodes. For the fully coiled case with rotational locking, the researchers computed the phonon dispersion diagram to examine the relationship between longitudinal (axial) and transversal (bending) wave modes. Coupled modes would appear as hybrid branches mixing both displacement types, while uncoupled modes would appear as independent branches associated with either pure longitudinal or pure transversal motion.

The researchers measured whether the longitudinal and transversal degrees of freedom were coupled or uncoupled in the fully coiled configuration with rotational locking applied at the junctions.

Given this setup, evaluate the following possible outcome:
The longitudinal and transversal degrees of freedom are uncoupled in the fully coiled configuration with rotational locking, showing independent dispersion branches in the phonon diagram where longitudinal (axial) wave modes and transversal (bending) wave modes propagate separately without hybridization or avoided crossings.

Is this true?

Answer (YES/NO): YES